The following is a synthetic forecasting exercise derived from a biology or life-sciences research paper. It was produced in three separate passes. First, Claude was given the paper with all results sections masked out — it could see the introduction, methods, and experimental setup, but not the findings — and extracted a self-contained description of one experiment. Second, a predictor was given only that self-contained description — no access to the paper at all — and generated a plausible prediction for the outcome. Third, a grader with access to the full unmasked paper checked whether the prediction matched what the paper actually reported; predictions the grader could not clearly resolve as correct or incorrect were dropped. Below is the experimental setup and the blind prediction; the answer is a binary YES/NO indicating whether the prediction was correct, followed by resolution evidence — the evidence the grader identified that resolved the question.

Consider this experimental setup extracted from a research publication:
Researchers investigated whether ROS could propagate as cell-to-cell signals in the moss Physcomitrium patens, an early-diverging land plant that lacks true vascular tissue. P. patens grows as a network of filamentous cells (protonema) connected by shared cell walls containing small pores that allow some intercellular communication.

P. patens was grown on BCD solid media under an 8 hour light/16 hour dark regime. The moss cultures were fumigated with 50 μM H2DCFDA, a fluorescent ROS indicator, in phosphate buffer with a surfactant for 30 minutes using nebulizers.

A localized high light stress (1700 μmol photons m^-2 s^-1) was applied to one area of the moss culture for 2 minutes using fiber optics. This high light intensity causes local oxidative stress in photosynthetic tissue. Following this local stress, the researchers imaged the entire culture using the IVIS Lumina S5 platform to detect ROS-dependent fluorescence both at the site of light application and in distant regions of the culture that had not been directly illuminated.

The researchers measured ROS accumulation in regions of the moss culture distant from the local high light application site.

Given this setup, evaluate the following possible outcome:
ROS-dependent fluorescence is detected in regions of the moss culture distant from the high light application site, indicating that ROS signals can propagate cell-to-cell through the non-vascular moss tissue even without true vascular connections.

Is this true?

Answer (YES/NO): YES